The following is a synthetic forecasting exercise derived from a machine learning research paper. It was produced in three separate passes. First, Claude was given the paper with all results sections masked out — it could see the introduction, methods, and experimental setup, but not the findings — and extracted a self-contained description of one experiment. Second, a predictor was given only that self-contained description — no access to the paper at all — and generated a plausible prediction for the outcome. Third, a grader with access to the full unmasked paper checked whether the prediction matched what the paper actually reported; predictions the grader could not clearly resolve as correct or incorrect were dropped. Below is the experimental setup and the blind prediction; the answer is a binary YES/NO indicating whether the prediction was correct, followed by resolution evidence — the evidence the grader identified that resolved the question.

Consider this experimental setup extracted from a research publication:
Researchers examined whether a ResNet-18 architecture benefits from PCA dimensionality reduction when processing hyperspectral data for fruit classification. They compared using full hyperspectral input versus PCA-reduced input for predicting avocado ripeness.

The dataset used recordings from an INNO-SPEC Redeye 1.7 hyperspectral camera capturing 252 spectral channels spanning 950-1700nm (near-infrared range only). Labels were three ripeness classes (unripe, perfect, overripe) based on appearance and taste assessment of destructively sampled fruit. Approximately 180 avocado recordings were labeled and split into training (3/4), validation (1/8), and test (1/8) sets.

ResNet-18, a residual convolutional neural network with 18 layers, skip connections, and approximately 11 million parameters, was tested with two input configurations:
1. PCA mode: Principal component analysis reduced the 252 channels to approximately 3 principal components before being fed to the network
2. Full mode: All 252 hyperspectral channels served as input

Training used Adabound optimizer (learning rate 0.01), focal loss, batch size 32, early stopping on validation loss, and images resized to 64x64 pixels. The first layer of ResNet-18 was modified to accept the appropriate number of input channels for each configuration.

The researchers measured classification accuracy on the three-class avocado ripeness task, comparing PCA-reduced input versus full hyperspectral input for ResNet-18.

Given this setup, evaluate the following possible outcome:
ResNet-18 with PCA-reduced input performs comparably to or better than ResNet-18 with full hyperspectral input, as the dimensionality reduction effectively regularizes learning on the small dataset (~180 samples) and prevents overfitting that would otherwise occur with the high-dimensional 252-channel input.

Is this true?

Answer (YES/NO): YES